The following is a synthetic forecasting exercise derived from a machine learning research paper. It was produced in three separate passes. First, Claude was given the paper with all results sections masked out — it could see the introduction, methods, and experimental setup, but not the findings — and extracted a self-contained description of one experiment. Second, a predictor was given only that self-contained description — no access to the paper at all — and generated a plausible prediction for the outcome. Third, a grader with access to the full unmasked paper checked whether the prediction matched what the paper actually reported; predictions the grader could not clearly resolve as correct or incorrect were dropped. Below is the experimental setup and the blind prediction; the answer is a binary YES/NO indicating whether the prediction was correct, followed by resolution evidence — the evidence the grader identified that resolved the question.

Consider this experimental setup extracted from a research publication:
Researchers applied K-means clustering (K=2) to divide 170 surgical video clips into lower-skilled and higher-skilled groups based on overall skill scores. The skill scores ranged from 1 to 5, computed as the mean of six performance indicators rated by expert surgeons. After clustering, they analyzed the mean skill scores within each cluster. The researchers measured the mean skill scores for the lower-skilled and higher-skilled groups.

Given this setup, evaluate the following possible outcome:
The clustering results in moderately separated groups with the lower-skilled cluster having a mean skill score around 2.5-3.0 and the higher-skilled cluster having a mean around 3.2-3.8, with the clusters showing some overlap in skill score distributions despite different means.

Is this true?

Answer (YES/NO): NO